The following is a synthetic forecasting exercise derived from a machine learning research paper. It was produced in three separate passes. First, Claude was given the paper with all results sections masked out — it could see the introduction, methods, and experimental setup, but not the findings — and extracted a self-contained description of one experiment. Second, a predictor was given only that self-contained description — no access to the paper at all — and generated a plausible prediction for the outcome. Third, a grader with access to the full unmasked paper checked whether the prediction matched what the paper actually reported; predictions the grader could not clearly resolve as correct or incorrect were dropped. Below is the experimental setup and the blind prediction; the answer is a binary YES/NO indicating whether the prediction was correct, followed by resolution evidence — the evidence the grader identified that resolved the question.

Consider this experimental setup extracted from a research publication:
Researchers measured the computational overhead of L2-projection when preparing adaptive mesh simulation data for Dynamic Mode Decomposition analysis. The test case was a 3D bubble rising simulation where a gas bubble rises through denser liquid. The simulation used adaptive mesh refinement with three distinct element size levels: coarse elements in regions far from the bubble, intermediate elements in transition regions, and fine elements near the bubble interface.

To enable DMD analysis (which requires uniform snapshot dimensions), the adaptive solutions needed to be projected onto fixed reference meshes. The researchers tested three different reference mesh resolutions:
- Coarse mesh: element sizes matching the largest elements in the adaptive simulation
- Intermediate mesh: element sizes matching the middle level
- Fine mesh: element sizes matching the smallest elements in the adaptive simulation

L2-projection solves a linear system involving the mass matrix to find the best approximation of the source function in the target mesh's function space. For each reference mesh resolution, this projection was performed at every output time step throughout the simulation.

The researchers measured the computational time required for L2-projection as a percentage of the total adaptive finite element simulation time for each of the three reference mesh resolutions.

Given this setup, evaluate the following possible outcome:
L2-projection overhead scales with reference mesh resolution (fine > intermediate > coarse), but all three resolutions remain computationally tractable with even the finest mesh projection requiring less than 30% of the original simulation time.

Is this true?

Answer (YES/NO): YES